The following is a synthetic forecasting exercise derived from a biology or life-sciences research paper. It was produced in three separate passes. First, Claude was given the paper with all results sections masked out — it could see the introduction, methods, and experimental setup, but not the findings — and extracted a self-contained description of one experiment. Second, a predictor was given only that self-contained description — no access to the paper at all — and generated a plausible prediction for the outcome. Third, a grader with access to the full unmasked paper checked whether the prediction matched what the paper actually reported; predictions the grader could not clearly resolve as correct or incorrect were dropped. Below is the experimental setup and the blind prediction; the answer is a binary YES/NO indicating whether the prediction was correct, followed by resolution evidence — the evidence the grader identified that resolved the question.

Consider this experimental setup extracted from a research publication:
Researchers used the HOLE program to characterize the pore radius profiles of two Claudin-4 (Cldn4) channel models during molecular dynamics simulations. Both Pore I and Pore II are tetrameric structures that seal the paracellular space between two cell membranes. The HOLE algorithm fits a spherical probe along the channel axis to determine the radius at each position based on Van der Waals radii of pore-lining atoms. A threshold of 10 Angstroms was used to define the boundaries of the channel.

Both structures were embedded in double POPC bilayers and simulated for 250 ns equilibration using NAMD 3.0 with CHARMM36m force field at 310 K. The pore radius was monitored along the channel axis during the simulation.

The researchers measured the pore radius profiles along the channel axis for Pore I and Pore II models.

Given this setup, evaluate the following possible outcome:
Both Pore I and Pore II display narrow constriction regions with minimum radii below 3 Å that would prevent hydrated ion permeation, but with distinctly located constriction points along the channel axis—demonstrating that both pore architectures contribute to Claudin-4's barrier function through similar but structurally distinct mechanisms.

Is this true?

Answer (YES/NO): NO